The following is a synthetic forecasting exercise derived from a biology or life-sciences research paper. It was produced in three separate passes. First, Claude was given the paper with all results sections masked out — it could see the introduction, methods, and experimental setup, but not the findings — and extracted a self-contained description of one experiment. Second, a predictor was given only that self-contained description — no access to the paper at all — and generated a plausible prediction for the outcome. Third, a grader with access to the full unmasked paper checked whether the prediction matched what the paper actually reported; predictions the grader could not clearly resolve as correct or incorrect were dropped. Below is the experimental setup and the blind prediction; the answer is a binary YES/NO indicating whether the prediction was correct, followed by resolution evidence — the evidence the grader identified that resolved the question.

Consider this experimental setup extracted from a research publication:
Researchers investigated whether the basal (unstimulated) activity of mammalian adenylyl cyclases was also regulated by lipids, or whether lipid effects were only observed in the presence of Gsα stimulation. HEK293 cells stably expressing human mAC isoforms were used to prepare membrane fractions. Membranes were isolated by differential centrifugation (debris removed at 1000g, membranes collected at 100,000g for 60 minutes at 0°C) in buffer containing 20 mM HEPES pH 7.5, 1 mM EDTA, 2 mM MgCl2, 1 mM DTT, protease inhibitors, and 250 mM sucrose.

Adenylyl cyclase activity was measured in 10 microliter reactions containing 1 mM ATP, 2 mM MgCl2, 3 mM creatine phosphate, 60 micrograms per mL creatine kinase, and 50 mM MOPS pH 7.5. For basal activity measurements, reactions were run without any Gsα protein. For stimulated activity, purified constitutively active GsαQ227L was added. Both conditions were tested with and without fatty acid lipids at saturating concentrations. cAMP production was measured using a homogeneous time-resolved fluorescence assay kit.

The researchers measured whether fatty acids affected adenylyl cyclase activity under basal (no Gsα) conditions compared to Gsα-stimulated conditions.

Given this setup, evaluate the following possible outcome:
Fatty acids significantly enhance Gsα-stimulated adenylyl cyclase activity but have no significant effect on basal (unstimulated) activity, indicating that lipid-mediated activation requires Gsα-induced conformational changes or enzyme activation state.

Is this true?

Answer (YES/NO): NO